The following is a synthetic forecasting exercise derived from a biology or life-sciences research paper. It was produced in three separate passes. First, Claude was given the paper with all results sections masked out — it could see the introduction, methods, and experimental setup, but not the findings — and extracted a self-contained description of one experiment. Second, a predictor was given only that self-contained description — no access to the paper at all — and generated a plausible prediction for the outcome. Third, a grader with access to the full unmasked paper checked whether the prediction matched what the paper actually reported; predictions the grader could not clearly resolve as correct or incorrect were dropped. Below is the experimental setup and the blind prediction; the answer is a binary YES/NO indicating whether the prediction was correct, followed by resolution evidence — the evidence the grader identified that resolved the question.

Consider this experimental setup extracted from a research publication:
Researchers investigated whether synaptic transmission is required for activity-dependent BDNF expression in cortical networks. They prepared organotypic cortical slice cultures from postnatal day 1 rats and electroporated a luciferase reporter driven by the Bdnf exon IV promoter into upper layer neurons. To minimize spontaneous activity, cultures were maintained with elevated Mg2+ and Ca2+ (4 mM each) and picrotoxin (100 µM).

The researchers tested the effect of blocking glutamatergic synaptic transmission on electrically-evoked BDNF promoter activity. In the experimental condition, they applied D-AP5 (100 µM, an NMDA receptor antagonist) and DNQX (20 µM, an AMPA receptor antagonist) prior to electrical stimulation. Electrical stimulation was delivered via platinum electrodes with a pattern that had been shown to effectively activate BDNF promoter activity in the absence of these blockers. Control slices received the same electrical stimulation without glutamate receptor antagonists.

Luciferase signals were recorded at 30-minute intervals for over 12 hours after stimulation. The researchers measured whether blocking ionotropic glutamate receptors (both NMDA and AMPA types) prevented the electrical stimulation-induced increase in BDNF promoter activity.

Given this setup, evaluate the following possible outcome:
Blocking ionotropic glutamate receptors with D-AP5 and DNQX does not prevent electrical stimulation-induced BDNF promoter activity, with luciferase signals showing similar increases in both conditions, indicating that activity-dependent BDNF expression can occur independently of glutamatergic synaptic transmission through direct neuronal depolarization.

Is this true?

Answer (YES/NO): NO